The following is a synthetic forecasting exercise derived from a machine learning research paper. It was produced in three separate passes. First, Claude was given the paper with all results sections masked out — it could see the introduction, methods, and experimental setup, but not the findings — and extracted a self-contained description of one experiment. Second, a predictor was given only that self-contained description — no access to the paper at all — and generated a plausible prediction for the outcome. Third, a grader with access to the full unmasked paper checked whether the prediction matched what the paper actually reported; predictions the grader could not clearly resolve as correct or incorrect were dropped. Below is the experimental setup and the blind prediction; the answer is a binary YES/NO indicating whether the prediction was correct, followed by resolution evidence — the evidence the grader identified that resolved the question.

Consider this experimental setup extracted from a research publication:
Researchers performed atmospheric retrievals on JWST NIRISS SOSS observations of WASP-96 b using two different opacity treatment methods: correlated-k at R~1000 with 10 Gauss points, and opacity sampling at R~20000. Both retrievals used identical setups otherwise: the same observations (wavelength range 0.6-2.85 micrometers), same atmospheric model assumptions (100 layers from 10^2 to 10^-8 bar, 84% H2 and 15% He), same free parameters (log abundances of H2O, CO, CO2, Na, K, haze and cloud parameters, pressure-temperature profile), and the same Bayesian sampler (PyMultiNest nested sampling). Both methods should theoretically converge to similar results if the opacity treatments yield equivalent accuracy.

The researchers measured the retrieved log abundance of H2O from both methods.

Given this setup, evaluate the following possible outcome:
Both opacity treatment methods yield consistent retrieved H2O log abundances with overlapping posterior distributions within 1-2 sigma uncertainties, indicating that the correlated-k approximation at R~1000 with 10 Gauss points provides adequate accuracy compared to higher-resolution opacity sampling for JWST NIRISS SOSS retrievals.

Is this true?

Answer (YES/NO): YES